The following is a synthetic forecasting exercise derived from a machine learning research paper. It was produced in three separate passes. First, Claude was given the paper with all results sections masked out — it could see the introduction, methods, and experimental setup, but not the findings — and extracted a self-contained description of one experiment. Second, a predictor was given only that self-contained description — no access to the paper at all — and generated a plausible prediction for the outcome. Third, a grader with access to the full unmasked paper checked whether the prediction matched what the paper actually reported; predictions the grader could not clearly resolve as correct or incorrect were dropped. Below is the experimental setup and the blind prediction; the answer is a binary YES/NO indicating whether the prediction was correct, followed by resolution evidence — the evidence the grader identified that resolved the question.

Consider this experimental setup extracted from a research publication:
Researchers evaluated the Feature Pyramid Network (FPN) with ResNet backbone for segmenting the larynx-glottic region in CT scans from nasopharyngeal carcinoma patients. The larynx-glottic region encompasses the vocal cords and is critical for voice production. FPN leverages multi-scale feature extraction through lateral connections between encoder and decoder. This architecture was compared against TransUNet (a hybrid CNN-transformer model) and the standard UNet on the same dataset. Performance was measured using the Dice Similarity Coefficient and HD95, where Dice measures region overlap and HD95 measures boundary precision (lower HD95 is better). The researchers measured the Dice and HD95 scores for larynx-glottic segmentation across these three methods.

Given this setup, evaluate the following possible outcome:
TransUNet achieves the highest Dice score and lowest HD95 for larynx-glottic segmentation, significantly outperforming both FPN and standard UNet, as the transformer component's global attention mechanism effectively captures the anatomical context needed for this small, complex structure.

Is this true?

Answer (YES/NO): NO